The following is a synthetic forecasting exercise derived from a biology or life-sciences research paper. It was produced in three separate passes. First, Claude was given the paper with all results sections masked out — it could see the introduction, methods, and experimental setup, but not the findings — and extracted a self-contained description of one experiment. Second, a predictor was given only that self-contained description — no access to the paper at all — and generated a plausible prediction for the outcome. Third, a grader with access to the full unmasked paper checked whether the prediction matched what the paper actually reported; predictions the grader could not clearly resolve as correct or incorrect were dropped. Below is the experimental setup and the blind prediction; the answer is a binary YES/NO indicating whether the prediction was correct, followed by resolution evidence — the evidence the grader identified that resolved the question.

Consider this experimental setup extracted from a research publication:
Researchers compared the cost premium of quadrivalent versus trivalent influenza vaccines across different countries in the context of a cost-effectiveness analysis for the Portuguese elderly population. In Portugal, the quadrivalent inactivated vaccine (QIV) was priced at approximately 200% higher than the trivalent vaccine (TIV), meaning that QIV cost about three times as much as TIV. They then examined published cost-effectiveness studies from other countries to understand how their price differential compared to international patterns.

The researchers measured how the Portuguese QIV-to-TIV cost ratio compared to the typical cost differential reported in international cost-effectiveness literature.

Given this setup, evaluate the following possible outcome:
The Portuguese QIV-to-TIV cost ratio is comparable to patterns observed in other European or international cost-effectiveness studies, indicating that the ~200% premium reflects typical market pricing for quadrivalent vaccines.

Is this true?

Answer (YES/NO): NO